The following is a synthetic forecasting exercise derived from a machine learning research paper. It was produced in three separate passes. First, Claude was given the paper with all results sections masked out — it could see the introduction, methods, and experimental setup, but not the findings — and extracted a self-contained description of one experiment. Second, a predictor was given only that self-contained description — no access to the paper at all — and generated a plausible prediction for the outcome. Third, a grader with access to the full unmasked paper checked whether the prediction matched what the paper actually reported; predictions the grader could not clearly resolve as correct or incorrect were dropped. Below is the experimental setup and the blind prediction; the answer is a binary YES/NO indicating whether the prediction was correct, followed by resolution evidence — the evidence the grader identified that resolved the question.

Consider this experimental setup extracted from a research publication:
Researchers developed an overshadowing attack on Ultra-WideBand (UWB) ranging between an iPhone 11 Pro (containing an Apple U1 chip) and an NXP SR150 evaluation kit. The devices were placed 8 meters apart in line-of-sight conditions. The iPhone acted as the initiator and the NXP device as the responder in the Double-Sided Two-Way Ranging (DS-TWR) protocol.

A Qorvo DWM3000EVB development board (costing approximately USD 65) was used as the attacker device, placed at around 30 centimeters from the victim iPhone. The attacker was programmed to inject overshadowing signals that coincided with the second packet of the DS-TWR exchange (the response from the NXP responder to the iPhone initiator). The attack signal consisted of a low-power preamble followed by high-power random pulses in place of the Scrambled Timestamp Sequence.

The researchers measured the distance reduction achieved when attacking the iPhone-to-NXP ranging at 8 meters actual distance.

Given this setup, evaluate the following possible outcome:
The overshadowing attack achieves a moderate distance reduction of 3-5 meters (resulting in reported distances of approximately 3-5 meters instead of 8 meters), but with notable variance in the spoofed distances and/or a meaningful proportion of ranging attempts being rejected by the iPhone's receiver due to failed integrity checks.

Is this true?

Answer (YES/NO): NO